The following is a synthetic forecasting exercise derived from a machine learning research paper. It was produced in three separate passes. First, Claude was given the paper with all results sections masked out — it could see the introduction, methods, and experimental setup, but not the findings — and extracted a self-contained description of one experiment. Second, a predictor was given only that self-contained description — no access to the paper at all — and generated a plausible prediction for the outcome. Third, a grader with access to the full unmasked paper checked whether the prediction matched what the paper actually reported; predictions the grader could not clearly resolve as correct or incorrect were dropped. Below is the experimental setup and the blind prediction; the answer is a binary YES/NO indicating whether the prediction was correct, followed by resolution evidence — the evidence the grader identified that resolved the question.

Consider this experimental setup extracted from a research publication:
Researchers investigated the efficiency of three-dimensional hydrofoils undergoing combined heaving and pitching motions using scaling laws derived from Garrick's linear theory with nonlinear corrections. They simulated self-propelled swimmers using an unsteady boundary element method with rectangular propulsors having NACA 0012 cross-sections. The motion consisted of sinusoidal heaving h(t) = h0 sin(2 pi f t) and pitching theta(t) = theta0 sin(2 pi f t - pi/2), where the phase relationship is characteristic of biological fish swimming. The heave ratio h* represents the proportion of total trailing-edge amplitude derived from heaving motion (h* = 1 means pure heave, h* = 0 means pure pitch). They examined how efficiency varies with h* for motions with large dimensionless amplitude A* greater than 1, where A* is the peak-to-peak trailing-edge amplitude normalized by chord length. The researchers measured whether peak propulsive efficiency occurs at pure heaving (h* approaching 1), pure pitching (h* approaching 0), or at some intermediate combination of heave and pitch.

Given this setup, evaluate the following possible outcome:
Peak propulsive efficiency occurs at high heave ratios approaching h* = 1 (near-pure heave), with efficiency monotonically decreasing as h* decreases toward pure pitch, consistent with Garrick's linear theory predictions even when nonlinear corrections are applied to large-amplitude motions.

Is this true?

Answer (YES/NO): NO